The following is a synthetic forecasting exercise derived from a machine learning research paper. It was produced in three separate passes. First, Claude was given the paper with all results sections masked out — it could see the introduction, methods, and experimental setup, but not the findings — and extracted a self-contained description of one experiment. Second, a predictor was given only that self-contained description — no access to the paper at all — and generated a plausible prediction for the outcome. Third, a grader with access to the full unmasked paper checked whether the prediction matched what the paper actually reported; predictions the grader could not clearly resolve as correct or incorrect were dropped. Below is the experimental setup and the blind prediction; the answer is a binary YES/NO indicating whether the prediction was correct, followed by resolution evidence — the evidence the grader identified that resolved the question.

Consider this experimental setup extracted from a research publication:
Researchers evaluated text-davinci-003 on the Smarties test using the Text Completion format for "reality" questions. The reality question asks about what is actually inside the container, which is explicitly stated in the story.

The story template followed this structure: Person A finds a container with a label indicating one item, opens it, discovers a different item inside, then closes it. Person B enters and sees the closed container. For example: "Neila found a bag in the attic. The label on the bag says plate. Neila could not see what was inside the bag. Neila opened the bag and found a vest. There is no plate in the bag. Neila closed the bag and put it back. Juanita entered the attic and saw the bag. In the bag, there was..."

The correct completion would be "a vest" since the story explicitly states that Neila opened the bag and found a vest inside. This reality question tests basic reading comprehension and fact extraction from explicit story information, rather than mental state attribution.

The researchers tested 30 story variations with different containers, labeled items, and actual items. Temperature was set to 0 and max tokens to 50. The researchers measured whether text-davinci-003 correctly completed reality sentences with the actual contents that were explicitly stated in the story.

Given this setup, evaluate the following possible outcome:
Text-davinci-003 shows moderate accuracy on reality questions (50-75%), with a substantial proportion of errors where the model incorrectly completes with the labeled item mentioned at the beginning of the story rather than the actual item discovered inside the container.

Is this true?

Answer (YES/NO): NO